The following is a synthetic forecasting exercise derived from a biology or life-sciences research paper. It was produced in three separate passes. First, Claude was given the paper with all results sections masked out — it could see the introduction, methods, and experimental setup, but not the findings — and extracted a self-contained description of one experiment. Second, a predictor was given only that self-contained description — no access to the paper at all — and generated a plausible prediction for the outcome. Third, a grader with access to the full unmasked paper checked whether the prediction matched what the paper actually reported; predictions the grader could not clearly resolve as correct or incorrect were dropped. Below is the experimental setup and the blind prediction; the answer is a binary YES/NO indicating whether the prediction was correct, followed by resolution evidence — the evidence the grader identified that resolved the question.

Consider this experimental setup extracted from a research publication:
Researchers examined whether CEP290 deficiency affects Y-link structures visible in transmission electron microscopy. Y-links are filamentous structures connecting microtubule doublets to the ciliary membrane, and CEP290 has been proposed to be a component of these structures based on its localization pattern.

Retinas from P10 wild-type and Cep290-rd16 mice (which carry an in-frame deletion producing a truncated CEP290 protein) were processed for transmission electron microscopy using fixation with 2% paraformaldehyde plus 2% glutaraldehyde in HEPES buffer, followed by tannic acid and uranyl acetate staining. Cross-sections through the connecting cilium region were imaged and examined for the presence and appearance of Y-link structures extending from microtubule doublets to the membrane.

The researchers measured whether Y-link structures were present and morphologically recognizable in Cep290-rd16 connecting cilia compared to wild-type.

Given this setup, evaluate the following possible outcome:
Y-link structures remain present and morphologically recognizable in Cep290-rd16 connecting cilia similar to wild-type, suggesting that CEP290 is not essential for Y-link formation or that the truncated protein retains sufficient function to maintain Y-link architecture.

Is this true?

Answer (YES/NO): YES